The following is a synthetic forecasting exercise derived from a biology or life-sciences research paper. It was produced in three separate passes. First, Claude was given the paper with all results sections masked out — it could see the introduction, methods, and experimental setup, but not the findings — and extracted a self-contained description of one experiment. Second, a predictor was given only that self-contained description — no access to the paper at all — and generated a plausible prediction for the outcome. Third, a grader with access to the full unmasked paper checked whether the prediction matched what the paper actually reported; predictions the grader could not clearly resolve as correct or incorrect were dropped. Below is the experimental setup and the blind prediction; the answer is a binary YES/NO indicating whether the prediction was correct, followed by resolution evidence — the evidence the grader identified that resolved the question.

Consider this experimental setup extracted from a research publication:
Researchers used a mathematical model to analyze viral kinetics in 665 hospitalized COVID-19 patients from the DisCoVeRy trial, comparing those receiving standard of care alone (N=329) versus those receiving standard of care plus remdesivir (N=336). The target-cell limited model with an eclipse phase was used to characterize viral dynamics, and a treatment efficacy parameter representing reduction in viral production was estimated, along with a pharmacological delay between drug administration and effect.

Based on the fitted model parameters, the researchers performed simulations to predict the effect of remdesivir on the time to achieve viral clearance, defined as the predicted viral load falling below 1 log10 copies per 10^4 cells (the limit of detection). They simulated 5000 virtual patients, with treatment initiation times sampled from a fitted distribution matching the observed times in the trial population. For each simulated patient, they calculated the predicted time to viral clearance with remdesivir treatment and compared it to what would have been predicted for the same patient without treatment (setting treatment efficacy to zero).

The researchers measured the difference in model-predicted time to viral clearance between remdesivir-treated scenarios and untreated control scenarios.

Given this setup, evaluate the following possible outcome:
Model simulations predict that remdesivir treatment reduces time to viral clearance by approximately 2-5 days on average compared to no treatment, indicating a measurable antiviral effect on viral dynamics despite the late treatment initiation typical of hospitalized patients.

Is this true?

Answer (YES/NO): NO